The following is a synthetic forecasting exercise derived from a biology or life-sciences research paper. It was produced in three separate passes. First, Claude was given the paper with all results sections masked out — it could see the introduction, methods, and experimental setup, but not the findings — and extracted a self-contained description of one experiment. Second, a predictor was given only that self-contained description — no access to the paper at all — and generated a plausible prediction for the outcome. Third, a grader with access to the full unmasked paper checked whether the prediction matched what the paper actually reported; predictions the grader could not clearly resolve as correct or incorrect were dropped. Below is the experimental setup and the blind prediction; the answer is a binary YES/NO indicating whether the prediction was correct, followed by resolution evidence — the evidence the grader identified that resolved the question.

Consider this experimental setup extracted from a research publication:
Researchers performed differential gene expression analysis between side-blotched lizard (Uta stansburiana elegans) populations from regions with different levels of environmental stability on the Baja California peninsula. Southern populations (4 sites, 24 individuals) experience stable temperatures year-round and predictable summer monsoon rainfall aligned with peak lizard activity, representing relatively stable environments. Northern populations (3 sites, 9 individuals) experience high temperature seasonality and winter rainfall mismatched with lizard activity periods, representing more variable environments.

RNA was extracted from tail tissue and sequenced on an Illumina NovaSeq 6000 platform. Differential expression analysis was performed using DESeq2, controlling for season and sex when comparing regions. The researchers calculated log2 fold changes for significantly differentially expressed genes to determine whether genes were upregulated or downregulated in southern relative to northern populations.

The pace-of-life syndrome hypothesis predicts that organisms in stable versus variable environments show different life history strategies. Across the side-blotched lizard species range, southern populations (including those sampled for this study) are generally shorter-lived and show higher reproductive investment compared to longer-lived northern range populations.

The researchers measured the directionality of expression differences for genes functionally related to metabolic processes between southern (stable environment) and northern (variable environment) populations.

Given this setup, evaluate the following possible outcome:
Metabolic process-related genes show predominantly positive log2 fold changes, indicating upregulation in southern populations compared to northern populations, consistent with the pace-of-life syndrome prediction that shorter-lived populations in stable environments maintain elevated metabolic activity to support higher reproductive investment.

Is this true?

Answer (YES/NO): NO